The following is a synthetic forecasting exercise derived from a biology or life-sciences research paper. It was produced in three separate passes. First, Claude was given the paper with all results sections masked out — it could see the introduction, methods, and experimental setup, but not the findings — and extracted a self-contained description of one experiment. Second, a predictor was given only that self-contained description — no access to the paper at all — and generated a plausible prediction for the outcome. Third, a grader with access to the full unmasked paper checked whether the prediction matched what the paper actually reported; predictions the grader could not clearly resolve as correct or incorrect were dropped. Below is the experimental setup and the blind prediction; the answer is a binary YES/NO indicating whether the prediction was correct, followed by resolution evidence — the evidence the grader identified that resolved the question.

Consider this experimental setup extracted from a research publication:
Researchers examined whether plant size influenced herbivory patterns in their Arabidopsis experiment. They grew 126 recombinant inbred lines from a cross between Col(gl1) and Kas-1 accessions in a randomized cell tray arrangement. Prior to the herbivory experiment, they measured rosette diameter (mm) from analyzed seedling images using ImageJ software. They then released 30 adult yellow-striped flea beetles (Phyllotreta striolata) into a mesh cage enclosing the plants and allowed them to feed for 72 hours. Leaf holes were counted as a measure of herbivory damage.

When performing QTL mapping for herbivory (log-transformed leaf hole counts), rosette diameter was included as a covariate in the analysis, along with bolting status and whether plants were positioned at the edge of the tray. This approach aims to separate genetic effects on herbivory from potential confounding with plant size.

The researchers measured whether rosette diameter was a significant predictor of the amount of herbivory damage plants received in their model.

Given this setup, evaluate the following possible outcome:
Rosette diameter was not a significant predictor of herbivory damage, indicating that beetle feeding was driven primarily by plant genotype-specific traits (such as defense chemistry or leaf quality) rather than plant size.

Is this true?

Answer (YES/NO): NO